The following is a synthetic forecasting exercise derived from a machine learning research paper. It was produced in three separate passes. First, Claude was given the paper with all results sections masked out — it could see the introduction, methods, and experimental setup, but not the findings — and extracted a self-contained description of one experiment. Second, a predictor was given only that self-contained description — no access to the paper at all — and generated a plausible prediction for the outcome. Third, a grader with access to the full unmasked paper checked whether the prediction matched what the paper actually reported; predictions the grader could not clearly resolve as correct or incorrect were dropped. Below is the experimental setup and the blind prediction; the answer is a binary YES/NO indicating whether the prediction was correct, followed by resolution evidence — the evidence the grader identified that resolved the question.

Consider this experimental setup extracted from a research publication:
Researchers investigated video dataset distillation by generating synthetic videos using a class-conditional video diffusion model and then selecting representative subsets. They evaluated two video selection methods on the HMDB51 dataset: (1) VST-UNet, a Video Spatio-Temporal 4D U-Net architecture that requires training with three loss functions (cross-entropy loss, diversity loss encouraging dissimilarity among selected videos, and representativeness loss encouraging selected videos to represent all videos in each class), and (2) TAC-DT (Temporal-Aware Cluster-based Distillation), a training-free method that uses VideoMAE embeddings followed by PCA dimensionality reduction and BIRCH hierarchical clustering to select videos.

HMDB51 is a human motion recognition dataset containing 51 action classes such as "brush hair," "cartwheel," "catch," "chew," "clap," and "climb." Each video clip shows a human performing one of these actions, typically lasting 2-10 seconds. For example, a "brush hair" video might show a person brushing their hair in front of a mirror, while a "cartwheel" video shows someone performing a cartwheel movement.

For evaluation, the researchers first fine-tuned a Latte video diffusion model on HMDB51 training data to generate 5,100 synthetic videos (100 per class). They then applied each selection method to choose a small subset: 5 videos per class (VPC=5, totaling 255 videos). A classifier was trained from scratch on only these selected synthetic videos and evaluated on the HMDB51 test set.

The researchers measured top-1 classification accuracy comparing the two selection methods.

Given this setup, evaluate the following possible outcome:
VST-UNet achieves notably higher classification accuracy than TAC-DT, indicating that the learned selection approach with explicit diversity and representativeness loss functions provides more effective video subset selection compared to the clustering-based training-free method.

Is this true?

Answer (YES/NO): NO